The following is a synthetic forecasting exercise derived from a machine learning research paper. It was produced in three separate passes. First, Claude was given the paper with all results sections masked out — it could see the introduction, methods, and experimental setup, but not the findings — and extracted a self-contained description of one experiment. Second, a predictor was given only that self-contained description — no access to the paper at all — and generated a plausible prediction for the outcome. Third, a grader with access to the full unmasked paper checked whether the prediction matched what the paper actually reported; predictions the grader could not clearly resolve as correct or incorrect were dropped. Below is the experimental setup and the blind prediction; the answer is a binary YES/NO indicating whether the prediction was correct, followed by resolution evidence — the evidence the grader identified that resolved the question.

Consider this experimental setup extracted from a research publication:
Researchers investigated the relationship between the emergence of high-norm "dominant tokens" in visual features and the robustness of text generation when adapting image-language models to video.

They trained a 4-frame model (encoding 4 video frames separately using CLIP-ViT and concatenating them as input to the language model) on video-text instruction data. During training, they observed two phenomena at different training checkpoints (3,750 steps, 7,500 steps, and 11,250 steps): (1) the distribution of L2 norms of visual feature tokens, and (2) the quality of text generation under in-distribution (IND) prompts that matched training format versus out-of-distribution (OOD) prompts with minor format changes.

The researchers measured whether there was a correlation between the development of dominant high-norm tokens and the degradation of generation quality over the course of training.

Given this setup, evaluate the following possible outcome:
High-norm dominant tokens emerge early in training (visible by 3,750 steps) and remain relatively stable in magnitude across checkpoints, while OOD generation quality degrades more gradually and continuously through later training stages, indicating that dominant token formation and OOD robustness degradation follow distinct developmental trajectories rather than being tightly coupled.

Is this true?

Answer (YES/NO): NO